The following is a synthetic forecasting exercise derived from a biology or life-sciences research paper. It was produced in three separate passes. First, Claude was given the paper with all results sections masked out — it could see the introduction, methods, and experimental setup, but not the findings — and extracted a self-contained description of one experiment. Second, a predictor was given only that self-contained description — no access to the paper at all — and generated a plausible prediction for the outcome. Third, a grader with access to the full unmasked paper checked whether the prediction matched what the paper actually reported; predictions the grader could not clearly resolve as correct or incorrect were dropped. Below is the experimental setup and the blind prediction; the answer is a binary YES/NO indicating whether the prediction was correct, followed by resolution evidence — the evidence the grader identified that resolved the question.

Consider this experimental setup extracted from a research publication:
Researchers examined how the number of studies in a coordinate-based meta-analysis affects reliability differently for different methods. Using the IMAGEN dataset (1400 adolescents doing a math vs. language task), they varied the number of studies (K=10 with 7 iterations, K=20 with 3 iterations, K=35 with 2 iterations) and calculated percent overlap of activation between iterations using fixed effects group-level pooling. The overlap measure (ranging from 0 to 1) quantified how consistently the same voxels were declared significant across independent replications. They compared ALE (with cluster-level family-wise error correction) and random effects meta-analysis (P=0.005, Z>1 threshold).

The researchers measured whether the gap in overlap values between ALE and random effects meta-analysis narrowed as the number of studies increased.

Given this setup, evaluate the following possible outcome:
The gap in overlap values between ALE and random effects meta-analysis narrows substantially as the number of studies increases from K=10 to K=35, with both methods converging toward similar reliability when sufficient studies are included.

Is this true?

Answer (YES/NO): NO